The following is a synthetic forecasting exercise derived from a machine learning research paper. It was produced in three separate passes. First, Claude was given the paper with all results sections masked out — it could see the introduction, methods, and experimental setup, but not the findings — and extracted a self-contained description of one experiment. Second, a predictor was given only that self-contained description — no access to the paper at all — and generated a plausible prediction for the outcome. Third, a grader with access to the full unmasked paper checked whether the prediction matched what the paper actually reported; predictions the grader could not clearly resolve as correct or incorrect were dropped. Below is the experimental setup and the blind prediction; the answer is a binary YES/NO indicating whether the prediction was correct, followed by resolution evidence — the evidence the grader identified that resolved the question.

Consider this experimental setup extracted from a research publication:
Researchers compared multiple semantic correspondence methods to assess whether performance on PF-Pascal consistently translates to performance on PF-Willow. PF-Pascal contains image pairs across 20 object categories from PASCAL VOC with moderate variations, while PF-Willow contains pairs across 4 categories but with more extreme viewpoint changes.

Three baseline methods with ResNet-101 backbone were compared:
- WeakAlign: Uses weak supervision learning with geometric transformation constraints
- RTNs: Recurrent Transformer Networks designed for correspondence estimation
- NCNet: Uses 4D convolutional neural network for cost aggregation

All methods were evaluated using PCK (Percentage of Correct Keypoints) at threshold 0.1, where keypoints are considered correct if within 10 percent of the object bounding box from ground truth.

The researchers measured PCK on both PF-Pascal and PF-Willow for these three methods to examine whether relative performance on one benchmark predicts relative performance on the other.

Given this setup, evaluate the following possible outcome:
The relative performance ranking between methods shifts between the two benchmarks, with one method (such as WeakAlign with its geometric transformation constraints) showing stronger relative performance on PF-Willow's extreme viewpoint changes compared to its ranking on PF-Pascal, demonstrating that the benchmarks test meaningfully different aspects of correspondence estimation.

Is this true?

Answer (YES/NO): YES